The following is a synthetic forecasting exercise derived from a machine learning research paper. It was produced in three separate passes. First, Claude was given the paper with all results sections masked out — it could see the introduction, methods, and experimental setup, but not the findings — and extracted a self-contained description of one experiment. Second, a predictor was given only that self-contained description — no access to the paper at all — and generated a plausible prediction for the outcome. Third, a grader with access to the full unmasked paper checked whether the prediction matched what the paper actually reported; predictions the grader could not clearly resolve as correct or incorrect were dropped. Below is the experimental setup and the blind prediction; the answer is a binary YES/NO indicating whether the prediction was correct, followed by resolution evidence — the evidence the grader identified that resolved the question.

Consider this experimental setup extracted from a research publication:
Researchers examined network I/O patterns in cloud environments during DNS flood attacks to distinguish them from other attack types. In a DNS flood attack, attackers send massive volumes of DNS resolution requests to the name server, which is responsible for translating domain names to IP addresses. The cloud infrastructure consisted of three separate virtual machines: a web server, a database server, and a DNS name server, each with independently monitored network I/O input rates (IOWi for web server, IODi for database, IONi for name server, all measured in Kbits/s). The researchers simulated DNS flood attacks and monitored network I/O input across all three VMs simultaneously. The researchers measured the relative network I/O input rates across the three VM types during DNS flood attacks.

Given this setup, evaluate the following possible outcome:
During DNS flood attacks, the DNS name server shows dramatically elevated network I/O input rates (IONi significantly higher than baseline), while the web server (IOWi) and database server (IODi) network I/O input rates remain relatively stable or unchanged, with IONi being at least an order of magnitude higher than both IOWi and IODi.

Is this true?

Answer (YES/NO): NO